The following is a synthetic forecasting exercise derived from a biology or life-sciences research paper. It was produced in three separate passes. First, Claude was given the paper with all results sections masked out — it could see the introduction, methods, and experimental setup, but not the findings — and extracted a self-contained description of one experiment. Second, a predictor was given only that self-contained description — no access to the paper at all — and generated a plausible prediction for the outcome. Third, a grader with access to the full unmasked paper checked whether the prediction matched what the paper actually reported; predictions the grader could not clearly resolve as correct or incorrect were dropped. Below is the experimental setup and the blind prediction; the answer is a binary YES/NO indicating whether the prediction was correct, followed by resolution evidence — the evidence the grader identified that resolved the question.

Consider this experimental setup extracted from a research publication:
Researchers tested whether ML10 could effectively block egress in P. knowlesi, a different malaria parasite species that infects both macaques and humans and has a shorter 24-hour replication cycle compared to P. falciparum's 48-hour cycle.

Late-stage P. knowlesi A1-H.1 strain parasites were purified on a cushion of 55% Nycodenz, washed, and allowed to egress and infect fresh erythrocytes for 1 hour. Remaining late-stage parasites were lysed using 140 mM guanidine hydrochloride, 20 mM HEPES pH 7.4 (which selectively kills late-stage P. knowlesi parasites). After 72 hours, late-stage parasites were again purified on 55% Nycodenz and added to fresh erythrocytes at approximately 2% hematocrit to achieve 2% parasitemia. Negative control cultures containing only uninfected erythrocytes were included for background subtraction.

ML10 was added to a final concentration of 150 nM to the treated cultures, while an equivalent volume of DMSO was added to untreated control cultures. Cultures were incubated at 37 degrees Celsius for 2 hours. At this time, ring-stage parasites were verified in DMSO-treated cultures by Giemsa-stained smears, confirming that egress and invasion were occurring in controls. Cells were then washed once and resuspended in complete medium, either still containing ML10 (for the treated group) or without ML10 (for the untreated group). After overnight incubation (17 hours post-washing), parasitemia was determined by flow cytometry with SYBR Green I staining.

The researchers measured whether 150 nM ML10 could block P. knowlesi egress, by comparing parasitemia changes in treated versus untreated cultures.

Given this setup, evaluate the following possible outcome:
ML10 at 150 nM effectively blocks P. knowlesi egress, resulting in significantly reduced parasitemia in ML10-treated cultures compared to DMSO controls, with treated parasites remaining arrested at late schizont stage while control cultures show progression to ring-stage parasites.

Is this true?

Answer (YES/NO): YES